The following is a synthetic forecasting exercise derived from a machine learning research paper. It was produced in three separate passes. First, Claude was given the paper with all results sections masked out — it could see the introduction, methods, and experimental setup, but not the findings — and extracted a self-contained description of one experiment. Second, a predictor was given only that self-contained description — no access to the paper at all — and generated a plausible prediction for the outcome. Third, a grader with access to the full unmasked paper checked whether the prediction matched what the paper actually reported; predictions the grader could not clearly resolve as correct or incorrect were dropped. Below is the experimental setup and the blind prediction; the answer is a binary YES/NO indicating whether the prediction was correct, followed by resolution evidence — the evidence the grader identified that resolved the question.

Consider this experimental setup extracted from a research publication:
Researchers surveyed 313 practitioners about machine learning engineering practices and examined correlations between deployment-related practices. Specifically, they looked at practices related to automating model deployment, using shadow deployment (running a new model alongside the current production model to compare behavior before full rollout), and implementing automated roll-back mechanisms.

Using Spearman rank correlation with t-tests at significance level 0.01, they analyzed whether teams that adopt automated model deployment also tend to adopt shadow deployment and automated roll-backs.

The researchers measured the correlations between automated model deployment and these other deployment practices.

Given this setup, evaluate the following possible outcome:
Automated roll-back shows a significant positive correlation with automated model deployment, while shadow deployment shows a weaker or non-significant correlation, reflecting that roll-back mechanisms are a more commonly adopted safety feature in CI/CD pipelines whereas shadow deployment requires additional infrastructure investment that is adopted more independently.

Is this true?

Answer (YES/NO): NO